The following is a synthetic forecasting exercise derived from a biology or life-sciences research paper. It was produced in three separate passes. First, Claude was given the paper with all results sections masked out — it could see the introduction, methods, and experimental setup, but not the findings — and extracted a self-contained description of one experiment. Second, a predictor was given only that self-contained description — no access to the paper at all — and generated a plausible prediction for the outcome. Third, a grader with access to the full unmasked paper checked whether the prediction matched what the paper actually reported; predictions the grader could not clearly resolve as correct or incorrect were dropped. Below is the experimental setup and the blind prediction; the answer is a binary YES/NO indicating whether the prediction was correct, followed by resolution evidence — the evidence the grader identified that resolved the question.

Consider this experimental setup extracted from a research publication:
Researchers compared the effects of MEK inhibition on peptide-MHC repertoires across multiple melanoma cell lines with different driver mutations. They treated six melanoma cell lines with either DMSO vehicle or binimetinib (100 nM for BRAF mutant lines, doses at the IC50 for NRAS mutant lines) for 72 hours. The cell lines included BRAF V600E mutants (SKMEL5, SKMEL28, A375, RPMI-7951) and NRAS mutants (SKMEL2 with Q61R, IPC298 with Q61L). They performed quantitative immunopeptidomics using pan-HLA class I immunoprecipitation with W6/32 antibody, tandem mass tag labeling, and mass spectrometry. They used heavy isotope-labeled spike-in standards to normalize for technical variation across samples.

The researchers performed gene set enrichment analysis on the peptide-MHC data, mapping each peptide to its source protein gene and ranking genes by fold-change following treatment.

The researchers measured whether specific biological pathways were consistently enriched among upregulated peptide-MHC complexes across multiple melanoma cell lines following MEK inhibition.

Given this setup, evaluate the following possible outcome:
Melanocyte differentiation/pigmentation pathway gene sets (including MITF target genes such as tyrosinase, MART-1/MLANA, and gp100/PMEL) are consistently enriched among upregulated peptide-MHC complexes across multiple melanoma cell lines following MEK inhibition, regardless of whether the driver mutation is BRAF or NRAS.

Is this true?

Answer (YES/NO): YES